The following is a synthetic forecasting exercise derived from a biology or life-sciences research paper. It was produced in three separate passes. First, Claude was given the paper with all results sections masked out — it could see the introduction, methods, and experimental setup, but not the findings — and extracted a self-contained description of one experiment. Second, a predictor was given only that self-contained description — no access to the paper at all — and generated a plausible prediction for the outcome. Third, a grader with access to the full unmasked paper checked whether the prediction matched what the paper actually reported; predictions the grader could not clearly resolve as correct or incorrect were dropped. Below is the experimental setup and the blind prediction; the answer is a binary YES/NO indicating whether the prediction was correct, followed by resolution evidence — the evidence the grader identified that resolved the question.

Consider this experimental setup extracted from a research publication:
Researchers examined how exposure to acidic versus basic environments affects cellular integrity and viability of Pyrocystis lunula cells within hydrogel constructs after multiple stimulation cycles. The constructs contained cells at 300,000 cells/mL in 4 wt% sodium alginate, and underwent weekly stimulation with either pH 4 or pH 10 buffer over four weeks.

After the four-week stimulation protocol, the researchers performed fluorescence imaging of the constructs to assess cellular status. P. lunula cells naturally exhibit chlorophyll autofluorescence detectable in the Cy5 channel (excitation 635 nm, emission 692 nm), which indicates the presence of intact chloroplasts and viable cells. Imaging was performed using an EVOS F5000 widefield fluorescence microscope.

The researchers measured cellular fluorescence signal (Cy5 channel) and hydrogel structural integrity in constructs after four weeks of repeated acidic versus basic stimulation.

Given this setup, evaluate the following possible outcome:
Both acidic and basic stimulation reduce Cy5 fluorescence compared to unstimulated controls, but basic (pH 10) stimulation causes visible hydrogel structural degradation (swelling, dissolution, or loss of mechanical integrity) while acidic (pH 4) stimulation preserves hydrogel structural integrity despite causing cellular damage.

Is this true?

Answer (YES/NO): NO